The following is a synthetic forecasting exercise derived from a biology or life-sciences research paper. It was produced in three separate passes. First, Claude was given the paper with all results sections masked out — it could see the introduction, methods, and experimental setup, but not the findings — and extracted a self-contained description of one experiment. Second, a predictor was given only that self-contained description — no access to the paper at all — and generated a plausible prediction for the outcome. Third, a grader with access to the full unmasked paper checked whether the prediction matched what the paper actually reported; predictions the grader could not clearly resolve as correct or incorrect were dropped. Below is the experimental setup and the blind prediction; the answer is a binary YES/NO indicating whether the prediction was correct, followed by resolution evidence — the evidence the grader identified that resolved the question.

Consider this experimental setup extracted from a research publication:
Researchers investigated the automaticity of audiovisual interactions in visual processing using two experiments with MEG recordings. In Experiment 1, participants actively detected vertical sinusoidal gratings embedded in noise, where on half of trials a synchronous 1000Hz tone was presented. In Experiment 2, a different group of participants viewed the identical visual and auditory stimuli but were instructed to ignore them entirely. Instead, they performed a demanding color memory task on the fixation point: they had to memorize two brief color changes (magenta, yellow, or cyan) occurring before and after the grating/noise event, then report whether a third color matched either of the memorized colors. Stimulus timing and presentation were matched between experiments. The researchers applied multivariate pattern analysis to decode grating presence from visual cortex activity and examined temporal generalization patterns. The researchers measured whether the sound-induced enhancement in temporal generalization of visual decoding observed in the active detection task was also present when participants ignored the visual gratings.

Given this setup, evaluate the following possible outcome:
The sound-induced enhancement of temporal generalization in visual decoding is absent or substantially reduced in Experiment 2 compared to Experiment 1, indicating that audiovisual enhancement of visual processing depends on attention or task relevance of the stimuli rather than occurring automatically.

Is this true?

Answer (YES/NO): YES